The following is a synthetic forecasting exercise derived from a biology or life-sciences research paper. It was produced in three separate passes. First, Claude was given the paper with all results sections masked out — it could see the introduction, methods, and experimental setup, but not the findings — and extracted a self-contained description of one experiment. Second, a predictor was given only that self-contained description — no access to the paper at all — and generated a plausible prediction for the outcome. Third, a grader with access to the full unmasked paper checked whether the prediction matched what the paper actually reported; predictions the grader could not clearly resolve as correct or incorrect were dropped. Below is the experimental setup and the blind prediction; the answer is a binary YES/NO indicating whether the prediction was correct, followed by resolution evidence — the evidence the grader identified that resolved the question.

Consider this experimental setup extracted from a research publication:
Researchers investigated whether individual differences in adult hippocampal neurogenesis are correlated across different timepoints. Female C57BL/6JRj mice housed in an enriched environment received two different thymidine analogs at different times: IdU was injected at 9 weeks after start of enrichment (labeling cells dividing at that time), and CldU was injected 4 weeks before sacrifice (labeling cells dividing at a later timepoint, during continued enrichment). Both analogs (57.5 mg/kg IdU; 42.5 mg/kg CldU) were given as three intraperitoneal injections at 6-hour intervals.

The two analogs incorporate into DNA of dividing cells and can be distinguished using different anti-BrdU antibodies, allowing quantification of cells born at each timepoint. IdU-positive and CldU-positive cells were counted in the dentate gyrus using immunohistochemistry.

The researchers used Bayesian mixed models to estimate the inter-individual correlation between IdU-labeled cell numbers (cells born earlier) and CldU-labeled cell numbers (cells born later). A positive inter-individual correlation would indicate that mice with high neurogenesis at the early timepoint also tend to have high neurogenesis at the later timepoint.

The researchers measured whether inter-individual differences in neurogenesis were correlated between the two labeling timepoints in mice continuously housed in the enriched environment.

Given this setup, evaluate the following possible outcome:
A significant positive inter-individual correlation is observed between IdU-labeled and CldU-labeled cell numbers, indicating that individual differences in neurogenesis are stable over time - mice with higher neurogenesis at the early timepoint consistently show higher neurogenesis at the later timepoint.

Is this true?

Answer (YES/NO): YES